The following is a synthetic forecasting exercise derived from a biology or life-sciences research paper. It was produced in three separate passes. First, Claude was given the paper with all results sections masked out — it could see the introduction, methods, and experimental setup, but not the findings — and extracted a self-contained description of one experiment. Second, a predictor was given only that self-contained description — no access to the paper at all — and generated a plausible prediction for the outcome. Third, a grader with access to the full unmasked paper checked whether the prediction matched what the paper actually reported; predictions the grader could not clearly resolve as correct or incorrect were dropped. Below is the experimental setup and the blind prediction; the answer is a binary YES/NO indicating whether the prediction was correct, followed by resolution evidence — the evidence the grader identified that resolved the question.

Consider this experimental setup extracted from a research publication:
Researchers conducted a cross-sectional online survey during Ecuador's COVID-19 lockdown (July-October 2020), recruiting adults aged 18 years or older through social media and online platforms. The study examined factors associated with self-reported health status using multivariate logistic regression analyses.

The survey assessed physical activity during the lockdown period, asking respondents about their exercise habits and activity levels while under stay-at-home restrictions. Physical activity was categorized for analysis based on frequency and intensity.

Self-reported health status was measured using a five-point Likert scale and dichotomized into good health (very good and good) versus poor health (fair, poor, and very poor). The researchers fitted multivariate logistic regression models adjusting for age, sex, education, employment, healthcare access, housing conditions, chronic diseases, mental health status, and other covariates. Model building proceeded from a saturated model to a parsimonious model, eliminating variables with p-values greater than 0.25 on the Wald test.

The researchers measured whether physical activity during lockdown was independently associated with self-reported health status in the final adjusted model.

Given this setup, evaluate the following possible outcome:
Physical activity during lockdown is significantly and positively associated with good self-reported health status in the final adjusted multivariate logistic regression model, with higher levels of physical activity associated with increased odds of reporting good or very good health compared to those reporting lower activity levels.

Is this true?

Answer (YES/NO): NO